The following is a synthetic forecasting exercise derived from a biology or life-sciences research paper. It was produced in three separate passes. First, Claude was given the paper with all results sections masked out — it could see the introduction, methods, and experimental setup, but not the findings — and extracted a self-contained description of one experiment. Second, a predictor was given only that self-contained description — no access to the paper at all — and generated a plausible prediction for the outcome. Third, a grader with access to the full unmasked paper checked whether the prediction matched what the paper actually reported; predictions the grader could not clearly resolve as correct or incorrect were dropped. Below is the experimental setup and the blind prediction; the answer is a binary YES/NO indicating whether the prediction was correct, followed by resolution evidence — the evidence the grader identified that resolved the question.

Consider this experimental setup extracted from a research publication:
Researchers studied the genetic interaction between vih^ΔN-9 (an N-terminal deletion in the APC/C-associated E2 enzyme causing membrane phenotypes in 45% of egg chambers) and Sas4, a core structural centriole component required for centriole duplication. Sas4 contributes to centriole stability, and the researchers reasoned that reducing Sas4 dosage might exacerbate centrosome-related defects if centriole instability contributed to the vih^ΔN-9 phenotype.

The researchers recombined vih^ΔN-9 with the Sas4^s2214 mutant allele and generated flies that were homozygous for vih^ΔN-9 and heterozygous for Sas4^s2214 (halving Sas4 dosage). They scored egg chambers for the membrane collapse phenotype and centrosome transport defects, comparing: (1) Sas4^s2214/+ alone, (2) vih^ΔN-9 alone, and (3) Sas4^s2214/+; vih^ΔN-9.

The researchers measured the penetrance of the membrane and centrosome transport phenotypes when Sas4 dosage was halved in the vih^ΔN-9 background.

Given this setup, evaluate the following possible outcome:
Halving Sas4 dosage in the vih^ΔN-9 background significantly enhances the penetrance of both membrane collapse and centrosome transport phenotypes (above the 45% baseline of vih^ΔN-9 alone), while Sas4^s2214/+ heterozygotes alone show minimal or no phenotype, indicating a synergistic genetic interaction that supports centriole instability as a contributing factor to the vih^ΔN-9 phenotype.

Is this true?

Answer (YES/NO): YES